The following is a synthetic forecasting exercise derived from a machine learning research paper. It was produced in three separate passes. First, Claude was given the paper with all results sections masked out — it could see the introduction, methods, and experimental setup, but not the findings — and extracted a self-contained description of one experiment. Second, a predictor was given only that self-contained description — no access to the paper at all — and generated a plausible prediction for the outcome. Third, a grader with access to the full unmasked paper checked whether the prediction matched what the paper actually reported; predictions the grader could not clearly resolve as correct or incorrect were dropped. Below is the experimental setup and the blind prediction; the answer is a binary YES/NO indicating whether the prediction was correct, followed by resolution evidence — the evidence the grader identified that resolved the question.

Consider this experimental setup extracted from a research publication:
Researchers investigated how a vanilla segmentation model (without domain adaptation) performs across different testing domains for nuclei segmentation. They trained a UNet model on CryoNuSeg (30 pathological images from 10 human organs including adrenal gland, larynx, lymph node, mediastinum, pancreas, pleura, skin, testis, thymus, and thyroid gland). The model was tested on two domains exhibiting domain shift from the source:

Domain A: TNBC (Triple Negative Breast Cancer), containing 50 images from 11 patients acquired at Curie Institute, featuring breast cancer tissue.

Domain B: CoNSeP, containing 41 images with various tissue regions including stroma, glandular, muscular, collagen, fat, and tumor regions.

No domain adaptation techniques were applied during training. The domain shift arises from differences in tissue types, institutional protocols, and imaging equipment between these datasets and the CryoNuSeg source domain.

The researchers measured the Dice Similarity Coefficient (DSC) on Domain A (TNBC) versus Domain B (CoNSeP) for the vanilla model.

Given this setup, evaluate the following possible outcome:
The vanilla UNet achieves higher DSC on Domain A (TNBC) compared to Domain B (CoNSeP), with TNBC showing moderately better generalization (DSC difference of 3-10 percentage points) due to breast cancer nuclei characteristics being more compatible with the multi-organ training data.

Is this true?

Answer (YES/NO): YES